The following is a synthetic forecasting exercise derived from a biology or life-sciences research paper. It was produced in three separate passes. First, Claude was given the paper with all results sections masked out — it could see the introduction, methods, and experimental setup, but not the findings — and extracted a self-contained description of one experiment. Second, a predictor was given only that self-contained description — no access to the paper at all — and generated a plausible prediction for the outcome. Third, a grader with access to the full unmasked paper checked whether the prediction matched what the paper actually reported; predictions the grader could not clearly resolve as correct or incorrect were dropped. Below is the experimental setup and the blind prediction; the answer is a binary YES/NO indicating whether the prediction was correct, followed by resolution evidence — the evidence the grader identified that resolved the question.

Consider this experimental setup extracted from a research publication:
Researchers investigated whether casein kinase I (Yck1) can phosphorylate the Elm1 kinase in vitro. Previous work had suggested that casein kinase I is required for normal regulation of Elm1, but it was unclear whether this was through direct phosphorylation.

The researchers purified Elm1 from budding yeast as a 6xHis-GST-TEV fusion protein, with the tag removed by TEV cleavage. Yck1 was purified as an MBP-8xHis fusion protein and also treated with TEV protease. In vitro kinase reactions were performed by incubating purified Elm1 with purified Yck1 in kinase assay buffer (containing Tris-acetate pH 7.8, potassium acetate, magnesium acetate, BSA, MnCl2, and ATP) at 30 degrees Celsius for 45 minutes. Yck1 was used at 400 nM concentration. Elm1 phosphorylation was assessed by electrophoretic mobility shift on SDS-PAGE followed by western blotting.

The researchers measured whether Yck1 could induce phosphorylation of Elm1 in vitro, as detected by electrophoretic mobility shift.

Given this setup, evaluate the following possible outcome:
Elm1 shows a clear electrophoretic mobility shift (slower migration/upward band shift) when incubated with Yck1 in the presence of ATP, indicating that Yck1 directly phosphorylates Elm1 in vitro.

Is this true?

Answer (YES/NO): YES